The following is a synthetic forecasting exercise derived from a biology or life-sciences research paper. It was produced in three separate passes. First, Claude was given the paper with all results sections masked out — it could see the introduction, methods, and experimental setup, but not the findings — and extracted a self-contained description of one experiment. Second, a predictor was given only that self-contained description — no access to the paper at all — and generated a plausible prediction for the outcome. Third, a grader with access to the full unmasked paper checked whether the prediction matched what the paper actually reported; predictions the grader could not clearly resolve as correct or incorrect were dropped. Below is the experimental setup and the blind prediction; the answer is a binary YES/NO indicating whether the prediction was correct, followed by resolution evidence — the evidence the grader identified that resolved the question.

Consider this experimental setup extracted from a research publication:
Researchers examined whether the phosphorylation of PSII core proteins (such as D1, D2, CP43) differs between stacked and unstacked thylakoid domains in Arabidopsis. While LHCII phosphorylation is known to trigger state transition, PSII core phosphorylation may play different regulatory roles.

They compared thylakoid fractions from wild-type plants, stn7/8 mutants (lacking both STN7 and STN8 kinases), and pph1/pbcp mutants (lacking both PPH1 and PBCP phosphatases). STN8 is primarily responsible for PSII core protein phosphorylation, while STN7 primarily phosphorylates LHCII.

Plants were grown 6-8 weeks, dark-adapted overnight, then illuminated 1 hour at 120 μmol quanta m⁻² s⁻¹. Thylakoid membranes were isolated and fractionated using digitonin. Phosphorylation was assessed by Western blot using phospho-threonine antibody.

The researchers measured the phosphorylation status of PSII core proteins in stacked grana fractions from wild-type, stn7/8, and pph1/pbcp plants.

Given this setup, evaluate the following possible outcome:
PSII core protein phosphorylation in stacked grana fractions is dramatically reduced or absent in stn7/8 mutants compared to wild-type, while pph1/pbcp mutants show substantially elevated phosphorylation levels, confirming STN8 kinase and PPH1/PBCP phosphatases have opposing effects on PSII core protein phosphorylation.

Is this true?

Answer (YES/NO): NO